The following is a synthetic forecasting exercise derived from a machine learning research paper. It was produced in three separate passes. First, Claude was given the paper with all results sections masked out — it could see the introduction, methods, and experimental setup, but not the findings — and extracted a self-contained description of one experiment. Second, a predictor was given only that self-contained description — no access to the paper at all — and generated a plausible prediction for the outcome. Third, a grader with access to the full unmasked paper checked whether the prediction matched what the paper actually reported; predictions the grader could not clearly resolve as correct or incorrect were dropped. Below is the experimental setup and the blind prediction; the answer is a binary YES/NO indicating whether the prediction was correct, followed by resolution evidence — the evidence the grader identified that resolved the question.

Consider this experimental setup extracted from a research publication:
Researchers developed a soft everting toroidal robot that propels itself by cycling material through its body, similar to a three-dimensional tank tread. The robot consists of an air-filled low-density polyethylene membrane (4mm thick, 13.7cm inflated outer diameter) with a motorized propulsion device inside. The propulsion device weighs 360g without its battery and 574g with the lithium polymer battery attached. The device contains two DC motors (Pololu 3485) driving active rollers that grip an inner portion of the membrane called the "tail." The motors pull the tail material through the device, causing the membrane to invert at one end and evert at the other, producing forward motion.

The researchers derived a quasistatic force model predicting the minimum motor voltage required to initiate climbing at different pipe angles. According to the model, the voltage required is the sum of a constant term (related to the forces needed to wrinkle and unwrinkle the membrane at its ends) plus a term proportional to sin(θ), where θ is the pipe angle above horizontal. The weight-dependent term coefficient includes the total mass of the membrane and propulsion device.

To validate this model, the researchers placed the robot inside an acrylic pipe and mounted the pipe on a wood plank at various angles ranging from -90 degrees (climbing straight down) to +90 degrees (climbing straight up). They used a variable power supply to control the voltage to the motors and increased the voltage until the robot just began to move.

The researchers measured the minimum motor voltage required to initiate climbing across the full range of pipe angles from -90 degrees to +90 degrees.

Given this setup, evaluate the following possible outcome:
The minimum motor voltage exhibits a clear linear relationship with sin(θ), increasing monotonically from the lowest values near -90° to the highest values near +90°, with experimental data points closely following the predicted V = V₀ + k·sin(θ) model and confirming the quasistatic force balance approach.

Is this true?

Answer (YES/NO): NO